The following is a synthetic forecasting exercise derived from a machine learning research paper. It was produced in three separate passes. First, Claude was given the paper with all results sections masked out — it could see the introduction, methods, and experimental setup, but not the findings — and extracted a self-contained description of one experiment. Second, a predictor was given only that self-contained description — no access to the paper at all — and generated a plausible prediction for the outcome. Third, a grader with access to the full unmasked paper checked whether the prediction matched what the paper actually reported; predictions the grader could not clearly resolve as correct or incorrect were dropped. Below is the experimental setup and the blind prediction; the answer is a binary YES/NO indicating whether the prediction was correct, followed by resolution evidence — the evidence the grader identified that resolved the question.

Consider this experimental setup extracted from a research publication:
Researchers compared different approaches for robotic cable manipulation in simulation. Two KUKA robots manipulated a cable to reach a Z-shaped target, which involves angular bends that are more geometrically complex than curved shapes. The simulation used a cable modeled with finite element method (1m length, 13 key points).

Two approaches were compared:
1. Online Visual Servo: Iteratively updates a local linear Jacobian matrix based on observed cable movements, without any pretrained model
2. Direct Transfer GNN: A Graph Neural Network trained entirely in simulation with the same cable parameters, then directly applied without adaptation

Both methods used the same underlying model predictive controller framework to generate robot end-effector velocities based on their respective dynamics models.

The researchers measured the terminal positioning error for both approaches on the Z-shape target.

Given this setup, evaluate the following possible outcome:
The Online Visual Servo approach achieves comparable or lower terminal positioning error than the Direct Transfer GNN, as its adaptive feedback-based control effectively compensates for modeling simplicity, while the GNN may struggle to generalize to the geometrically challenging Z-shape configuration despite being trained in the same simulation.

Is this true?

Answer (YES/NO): NO